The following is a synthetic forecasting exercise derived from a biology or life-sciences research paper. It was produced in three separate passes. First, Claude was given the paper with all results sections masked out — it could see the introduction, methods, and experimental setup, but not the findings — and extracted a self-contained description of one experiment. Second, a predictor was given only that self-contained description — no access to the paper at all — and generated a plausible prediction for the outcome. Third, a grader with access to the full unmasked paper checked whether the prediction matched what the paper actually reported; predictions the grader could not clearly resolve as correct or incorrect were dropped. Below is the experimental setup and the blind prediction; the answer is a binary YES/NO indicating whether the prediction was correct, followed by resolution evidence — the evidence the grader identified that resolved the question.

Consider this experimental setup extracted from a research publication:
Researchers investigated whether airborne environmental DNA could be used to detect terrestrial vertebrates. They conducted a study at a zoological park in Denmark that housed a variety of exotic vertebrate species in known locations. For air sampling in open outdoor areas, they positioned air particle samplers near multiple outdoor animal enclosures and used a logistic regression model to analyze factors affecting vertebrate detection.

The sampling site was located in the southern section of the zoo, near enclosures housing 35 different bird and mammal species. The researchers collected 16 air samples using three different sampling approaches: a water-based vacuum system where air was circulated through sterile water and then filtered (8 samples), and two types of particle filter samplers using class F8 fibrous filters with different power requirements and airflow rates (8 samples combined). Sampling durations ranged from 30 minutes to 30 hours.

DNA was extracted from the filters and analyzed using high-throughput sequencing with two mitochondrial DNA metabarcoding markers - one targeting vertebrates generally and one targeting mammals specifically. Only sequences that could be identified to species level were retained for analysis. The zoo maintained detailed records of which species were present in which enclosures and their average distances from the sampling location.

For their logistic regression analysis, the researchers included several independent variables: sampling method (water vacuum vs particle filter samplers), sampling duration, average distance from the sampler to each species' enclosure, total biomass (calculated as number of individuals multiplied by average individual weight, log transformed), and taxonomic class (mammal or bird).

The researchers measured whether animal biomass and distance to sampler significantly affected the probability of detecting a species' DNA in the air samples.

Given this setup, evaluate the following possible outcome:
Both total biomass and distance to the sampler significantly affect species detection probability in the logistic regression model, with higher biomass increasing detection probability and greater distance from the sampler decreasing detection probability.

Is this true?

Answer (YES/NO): YES